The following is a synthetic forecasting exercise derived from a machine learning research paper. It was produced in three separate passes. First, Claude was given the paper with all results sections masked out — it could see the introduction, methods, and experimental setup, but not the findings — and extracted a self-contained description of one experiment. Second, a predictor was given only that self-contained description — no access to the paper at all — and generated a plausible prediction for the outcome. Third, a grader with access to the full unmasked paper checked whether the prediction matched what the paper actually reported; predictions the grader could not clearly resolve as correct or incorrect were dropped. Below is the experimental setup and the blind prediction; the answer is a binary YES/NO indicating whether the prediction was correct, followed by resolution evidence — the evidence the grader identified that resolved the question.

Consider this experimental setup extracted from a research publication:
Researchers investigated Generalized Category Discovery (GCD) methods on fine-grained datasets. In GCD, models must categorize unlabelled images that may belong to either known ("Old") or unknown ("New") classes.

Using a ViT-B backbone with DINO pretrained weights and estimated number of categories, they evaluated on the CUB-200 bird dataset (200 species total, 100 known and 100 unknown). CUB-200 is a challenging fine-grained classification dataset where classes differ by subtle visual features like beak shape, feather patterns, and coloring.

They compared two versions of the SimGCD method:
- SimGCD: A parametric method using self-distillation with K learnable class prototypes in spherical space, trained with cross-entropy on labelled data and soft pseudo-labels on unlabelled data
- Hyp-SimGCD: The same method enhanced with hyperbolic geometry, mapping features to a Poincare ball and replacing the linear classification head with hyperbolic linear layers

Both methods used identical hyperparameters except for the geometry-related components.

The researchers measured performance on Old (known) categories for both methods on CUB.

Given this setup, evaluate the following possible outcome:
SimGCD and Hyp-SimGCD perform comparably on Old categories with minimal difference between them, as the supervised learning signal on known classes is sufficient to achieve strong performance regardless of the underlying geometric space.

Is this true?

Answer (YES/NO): YES